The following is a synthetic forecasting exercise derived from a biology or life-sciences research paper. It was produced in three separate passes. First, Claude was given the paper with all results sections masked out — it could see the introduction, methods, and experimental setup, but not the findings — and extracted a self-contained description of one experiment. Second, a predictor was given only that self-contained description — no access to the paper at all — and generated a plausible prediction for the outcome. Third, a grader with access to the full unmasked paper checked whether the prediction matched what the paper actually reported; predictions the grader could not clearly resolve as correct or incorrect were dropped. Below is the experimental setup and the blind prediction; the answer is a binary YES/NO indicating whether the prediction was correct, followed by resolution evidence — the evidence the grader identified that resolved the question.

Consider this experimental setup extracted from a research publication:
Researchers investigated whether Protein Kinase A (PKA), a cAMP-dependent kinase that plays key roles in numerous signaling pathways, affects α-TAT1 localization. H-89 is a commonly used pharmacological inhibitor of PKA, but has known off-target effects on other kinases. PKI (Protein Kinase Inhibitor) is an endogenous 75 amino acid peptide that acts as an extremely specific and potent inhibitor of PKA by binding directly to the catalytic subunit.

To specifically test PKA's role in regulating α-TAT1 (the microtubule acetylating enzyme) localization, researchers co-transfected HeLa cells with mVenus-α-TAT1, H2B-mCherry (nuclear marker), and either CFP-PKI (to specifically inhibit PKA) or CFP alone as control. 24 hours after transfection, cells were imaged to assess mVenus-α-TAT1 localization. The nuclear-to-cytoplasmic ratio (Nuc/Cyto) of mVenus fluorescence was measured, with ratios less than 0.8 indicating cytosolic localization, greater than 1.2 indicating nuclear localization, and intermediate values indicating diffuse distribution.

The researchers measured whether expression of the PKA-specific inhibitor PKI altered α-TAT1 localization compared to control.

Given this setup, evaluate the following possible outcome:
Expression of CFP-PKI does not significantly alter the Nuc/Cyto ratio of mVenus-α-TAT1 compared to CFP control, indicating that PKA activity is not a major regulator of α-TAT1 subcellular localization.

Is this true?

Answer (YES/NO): NO